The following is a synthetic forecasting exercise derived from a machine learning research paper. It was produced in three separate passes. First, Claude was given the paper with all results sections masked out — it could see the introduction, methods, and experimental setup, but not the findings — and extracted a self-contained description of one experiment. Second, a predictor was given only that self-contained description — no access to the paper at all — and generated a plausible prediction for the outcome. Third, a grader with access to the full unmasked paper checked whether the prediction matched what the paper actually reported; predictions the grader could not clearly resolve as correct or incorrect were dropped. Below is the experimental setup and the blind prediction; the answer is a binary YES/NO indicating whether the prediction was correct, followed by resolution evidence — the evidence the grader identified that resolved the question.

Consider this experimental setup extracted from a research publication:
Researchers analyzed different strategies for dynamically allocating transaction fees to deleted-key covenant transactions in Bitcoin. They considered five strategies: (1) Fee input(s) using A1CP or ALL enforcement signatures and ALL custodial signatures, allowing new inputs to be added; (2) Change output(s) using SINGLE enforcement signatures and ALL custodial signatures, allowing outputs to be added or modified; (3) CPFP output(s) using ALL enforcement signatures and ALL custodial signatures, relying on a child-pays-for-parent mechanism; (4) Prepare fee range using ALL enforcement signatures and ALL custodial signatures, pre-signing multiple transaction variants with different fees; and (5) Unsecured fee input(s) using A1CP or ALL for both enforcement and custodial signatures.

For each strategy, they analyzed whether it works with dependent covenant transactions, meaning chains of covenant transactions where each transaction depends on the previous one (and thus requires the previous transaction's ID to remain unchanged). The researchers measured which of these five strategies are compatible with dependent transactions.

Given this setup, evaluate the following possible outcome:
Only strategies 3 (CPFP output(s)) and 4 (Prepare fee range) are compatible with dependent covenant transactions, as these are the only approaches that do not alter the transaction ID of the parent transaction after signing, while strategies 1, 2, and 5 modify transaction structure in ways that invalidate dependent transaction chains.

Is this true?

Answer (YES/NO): YES